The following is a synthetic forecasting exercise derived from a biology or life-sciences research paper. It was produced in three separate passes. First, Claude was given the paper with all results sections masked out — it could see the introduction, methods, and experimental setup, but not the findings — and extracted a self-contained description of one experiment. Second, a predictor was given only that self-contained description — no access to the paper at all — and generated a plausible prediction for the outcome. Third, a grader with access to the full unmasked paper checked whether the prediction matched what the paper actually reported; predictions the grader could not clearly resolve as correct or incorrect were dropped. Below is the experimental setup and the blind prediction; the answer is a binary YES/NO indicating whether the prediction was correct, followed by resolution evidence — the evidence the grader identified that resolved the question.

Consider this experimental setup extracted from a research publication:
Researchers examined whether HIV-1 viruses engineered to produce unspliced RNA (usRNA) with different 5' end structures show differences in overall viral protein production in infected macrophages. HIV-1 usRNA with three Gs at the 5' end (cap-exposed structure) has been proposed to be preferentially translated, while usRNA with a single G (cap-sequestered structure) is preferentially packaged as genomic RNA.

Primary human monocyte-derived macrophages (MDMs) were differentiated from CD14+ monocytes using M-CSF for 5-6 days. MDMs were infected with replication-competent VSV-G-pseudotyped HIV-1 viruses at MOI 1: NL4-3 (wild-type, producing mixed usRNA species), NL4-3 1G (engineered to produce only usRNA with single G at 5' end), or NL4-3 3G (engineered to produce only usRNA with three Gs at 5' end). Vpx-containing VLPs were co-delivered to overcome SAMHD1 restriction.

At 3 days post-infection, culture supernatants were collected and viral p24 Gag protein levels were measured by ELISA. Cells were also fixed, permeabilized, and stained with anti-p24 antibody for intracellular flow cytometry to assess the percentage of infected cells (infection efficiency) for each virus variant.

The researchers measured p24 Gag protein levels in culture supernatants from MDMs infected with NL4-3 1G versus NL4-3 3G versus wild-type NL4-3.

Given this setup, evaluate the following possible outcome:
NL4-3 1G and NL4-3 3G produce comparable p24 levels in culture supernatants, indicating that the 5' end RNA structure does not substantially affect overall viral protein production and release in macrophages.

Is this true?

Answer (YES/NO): YES